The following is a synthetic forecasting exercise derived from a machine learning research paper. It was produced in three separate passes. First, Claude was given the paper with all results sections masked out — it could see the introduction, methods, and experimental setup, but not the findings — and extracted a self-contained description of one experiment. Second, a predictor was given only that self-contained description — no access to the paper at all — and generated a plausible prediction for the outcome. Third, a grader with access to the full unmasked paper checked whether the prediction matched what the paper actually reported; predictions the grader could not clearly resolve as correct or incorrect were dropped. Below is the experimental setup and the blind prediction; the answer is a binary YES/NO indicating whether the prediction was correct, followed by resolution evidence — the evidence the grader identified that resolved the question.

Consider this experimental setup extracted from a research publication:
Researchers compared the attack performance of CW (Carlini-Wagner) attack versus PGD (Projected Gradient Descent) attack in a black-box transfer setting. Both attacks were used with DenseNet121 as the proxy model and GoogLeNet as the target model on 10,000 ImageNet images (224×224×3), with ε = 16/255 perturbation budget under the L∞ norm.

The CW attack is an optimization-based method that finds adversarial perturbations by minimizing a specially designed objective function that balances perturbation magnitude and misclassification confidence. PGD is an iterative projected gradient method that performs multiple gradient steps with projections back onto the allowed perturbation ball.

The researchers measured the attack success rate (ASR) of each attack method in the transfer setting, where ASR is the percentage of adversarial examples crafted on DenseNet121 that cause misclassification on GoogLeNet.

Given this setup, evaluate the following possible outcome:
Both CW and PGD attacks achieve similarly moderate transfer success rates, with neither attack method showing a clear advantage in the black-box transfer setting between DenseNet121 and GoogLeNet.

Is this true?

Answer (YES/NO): NO